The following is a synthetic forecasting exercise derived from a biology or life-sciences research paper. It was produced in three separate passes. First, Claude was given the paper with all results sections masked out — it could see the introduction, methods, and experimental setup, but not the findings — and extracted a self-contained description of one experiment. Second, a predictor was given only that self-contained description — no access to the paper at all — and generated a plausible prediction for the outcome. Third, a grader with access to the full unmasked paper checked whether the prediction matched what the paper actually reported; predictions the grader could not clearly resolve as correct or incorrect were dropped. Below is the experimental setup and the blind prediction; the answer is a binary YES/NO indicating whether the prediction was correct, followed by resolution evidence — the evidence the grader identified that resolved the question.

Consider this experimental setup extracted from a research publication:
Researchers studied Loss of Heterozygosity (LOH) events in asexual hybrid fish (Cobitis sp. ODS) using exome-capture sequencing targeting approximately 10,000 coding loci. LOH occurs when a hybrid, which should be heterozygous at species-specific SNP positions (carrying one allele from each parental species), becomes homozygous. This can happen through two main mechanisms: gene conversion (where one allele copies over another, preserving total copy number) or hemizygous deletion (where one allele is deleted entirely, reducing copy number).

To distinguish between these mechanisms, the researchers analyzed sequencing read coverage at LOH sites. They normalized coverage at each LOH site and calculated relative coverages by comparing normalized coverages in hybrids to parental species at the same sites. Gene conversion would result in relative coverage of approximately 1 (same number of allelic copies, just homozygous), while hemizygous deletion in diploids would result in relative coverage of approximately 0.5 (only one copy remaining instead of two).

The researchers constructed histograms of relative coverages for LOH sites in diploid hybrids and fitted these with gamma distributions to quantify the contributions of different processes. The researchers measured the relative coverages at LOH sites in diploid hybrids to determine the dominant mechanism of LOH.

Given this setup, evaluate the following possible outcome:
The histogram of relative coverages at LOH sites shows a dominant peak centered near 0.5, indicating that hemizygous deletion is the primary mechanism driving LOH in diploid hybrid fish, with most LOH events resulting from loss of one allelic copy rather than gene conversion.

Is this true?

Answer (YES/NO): NO